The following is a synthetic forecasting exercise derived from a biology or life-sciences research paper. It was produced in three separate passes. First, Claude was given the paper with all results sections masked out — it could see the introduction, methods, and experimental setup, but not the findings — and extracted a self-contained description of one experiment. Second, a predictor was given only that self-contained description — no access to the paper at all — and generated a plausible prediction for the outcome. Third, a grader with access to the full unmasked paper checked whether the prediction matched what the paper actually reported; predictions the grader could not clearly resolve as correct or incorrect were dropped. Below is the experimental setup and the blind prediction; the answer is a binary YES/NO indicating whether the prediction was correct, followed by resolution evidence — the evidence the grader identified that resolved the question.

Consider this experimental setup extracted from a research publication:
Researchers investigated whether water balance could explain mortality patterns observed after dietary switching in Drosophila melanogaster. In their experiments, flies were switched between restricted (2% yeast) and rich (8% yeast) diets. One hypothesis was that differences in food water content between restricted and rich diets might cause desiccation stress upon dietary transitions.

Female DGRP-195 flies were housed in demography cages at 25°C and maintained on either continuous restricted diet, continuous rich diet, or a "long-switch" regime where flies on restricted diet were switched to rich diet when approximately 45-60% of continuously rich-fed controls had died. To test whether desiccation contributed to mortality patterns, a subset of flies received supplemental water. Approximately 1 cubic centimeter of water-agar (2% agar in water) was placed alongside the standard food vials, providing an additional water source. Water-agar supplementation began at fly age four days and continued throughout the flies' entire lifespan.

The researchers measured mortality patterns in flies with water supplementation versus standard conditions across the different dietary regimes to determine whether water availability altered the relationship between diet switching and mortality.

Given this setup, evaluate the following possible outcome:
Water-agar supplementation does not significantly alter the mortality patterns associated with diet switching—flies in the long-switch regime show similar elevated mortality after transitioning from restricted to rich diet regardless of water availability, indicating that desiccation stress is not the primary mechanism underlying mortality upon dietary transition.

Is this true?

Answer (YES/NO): YES